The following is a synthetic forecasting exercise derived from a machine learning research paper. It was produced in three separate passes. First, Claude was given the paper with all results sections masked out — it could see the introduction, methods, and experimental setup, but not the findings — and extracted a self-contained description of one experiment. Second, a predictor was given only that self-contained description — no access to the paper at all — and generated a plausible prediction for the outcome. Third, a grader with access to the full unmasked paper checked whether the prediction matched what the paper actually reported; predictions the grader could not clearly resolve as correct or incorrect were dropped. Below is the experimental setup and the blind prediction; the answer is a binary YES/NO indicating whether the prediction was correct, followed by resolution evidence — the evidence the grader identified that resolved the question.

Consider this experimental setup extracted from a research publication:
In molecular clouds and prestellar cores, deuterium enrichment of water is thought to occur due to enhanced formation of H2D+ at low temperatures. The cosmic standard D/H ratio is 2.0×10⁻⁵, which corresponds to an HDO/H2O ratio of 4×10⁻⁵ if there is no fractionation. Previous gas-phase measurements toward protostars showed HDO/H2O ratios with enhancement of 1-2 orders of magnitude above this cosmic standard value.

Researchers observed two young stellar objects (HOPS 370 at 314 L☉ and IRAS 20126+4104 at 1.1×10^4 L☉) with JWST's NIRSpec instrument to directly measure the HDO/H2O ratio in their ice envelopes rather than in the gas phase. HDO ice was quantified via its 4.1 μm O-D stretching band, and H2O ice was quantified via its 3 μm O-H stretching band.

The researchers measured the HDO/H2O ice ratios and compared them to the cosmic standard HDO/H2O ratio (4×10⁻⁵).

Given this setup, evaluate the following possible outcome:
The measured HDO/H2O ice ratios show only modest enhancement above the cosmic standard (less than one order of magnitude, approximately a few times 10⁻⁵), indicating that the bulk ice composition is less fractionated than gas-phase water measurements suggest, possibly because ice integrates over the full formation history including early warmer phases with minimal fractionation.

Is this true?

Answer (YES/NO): NO